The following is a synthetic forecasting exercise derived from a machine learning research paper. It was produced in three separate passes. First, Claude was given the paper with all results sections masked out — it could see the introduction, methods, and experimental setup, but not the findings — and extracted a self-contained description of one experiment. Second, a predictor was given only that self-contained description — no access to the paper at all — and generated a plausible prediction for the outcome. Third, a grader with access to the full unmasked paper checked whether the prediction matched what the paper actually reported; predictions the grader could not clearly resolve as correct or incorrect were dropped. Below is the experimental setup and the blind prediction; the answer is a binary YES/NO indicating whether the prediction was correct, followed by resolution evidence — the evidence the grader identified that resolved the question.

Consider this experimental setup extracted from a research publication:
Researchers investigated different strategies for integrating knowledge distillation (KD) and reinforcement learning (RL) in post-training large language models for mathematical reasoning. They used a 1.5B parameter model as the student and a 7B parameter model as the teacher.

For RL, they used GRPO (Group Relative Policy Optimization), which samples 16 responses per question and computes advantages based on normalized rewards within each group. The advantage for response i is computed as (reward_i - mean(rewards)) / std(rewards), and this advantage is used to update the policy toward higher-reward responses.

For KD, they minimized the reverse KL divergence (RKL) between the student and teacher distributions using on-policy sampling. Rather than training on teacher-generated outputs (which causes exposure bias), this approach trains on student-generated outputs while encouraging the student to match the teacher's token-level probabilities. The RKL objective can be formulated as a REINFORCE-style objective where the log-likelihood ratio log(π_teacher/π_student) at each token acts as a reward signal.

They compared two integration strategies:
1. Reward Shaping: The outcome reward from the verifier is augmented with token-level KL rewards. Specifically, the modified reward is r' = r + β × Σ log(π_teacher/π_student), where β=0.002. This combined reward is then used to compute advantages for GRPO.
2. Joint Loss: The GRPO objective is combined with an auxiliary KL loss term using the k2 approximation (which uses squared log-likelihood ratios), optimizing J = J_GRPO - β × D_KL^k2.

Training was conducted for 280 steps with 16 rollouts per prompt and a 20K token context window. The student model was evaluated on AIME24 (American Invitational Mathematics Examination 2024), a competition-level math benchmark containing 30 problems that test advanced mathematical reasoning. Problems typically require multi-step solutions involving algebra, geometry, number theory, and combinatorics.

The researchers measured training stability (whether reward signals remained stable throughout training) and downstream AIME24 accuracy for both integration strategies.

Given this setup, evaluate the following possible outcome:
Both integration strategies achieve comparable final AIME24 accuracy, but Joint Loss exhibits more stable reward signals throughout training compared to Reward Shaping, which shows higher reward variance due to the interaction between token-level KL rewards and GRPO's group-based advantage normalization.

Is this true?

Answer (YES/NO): NO